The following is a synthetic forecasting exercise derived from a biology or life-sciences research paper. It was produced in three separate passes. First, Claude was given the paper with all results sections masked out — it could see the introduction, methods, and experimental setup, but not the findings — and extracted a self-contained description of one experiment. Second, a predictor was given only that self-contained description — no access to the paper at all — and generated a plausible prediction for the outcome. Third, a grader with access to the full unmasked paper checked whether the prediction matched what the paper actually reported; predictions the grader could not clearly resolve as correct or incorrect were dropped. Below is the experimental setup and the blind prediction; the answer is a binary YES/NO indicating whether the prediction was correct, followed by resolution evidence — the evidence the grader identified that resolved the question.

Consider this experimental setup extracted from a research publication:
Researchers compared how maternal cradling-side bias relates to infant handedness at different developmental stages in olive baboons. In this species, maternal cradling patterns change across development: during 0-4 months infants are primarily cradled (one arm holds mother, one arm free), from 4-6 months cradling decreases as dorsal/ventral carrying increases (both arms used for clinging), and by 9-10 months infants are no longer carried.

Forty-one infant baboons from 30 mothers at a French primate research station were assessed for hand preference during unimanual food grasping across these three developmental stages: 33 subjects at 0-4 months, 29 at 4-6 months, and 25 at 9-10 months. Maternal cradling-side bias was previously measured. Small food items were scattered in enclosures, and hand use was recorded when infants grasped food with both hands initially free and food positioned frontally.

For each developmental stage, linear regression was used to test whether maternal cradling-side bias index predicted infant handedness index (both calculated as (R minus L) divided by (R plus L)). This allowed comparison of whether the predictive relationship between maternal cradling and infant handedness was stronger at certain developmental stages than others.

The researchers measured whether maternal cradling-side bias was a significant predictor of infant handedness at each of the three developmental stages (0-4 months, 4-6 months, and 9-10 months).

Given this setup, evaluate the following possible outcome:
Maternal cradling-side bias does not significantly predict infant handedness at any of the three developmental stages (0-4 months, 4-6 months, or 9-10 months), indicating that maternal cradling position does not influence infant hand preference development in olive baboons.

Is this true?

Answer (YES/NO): NO